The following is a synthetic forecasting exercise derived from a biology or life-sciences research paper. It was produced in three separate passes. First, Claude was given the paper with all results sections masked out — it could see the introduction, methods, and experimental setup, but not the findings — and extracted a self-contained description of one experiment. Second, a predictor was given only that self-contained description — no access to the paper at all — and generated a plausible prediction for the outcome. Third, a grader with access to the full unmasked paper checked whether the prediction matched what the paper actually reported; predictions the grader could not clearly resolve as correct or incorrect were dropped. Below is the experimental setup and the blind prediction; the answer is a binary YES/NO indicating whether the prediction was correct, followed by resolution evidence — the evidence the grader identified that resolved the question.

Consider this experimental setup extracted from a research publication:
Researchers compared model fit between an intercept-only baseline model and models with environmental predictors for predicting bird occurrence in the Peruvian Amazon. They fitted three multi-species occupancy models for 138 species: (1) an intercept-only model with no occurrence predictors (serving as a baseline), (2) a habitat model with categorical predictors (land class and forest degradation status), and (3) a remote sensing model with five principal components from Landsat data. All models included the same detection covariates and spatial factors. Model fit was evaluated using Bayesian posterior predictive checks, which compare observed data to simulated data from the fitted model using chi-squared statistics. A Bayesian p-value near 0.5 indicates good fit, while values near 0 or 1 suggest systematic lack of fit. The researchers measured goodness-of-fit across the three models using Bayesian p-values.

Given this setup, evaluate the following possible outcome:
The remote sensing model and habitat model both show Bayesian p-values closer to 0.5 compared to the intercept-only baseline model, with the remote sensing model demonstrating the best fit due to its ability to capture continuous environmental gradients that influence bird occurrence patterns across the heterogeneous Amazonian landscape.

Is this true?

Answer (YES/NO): NO